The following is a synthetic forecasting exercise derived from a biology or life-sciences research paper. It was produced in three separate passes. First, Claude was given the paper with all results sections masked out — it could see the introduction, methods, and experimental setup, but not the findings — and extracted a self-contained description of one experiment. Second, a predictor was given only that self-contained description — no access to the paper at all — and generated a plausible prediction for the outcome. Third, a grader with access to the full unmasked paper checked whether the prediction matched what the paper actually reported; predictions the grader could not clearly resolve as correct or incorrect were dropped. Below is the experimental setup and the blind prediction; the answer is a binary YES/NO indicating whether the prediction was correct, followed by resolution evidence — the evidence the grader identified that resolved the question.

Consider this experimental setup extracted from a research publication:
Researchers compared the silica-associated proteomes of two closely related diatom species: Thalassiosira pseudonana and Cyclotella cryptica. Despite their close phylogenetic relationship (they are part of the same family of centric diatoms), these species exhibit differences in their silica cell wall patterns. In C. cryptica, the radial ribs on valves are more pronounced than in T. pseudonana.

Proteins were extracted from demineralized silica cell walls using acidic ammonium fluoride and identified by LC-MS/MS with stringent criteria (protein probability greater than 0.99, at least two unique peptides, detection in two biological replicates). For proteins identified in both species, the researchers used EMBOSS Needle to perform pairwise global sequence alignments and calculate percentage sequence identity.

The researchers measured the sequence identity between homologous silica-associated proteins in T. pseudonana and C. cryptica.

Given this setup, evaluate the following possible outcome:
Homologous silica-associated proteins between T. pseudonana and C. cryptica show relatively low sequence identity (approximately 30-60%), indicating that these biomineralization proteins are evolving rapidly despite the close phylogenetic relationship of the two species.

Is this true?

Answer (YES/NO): YES